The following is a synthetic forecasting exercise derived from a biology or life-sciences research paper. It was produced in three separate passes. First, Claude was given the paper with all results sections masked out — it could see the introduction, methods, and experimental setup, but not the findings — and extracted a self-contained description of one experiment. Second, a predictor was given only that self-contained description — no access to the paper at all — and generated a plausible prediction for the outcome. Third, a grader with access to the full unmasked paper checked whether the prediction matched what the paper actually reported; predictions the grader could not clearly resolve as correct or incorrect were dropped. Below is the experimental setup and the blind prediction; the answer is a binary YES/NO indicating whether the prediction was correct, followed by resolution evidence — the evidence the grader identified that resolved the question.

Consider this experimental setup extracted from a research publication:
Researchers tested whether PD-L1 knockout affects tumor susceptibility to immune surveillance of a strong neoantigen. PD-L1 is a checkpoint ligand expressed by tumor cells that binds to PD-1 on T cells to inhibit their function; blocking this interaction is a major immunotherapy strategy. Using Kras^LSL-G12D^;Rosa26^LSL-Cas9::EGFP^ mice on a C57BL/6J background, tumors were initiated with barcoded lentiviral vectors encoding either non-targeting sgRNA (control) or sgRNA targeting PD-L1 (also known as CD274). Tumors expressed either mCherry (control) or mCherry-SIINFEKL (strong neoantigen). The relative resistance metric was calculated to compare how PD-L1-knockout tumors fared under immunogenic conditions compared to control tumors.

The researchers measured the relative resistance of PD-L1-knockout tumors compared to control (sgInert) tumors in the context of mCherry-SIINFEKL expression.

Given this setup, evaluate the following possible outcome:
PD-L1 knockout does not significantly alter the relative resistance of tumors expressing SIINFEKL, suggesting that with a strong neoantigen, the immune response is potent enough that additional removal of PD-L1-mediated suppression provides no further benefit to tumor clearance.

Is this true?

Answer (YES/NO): NO